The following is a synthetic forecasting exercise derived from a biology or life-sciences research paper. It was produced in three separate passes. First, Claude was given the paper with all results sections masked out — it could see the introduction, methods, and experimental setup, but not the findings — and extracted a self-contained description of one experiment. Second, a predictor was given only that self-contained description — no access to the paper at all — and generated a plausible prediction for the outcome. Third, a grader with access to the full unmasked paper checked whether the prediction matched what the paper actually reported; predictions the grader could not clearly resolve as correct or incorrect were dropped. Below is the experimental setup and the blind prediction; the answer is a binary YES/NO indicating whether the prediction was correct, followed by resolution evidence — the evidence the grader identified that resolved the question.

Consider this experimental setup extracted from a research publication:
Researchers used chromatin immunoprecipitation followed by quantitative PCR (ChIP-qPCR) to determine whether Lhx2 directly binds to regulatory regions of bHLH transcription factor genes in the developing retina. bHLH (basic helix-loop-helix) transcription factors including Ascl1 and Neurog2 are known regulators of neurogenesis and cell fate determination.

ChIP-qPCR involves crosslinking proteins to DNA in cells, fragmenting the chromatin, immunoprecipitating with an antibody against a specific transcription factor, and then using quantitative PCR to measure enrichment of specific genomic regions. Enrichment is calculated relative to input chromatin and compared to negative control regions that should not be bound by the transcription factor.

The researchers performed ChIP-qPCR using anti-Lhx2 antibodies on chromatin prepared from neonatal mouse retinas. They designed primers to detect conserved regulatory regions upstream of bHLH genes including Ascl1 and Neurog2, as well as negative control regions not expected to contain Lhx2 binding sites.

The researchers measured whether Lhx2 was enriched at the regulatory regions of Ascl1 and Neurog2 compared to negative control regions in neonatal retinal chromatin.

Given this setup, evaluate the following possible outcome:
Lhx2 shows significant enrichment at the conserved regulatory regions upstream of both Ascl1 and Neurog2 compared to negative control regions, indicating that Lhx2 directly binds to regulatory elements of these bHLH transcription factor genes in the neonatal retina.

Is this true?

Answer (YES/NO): NO